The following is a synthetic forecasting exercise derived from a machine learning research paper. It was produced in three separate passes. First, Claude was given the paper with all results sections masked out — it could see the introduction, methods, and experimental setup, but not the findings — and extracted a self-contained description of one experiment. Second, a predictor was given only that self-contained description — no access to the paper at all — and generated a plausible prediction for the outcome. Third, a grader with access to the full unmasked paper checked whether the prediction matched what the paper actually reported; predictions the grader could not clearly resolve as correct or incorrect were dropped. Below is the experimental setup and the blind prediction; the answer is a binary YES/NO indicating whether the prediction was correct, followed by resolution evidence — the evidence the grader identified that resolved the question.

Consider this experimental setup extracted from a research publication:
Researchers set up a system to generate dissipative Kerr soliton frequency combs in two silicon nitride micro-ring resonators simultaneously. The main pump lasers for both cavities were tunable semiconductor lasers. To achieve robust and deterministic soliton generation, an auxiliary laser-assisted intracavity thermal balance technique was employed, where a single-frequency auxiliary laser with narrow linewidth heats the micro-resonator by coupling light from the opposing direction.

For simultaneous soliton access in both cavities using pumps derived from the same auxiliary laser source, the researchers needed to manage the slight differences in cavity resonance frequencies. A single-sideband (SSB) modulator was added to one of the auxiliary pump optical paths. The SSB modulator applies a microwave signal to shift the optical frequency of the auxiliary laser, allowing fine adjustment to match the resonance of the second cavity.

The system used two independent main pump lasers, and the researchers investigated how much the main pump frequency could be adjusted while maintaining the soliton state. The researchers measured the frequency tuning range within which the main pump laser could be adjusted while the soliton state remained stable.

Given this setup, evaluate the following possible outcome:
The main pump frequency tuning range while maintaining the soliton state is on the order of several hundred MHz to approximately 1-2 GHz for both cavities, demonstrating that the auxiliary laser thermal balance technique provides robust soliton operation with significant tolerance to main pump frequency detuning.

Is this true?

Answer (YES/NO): NO